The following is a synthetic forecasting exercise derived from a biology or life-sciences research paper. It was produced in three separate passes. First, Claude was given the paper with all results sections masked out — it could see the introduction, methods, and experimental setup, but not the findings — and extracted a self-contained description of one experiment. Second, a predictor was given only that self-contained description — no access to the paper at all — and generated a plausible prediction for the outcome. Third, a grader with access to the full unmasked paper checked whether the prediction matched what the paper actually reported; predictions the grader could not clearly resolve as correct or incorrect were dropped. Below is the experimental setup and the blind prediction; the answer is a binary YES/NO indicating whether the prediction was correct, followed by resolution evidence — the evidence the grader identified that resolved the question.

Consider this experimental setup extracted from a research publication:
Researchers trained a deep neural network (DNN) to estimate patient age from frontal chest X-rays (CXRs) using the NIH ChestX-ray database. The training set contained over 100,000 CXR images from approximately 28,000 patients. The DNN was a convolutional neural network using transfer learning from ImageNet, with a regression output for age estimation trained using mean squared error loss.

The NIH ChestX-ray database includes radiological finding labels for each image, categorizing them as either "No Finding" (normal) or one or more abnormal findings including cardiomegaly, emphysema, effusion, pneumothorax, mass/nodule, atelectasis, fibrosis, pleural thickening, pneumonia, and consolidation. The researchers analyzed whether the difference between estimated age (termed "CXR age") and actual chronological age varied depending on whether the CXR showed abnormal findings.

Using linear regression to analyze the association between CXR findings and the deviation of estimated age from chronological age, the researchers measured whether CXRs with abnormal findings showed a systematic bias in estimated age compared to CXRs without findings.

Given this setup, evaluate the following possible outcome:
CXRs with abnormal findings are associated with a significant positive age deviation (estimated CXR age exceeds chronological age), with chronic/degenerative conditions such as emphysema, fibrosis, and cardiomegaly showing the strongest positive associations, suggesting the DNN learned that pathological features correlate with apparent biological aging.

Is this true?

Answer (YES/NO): NO